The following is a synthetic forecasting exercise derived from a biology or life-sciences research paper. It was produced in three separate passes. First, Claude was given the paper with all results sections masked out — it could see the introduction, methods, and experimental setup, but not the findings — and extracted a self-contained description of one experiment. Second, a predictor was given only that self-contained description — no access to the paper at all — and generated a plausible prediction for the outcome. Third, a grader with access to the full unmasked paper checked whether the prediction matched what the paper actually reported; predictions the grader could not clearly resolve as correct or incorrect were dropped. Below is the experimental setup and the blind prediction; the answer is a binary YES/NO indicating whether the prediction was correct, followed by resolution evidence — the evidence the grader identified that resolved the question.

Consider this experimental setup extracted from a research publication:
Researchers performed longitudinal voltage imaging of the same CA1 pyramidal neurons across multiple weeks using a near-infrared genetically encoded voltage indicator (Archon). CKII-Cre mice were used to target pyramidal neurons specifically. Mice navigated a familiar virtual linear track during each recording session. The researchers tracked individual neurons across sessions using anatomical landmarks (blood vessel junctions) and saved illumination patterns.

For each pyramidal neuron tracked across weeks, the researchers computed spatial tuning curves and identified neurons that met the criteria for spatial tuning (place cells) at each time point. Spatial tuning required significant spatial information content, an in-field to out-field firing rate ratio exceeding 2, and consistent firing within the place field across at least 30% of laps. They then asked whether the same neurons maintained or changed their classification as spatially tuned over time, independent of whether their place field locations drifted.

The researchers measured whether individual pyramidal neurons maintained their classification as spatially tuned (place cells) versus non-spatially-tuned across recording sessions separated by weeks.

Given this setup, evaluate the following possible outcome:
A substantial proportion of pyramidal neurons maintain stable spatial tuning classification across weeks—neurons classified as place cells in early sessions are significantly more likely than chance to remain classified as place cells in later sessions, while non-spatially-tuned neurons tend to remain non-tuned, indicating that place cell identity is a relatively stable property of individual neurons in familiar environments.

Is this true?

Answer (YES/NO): NO